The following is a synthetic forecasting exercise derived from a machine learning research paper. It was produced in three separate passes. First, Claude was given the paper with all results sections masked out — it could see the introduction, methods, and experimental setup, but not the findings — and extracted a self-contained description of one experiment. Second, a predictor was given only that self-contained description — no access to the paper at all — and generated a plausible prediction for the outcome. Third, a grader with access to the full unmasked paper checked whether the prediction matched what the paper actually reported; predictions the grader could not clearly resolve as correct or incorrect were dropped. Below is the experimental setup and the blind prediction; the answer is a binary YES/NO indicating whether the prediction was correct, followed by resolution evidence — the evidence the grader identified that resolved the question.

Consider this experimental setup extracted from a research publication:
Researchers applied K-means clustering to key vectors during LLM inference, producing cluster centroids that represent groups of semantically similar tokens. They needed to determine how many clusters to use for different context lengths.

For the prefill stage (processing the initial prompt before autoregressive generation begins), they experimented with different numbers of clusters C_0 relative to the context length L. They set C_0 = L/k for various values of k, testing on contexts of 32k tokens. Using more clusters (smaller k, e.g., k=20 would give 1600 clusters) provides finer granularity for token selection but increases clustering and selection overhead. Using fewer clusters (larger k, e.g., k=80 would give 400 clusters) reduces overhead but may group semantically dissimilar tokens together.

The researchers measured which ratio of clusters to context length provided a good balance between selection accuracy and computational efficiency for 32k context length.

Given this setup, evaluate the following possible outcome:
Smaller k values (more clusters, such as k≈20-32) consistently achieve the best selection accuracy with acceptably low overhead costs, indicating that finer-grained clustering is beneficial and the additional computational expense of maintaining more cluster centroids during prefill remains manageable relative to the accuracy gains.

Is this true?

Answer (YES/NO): NO